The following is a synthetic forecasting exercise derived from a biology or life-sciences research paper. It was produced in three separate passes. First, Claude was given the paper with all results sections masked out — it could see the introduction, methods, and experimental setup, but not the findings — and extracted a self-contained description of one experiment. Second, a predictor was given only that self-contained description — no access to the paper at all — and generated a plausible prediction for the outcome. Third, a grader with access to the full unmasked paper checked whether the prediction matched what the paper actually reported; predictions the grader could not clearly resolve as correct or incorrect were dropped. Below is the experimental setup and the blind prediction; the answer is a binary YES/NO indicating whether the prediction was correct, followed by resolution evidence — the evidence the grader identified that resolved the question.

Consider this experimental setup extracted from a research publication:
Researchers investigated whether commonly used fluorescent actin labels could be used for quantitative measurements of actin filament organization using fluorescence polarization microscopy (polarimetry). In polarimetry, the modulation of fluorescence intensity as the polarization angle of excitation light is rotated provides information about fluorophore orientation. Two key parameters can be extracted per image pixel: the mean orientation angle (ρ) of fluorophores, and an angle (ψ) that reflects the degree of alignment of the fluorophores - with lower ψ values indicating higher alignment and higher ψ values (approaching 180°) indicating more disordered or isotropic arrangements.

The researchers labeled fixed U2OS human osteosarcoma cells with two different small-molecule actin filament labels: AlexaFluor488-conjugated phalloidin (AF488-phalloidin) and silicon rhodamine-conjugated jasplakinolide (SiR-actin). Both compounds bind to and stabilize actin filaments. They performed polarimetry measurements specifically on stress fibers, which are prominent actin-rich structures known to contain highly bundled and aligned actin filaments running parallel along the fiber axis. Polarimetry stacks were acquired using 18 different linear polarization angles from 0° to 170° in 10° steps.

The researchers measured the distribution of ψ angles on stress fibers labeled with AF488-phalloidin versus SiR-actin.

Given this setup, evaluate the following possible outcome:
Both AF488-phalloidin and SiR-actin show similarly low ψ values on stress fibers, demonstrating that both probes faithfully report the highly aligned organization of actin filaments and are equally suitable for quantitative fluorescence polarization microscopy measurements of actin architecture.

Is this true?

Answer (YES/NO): YES